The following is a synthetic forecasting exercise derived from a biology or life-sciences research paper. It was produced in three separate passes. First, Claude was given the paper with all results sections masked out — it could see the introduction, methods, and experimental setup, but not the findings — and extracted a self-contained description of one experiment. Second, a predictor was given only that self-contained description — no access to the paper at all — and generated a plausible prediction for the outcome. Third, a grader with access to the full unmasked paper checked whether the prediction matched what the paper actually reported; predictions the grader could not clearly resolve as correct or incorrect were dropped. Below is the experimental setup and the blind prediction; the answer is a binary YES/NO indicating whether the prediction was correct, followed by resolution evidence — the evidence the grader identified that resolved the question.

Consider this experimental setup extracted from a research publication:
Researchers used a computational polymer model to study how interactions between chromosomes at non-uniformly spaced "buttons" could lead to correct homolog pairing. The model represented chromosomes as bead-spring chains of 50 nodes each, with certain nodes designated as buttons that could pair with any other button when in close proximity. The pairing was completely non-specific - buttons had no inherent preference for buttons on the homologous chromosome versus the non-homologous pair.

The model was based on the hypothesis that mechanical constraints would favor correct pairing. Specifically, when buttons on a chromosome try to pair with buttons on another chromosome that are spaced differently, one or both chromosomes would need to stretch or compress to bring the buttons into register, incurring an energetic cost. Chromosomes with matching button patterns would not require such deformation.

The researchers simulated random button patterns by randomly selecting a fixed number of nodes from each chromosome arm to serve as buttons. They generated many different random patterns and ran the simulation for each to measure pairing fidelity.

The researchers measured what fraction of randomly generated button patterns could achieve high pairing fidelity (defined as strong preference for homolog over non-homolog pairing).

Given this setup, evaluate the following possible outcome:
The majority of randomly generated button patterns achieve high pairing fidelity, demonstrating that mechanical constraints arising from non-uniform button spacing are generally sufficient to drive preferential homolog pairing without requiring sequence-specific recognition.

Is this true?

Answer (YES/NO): YES